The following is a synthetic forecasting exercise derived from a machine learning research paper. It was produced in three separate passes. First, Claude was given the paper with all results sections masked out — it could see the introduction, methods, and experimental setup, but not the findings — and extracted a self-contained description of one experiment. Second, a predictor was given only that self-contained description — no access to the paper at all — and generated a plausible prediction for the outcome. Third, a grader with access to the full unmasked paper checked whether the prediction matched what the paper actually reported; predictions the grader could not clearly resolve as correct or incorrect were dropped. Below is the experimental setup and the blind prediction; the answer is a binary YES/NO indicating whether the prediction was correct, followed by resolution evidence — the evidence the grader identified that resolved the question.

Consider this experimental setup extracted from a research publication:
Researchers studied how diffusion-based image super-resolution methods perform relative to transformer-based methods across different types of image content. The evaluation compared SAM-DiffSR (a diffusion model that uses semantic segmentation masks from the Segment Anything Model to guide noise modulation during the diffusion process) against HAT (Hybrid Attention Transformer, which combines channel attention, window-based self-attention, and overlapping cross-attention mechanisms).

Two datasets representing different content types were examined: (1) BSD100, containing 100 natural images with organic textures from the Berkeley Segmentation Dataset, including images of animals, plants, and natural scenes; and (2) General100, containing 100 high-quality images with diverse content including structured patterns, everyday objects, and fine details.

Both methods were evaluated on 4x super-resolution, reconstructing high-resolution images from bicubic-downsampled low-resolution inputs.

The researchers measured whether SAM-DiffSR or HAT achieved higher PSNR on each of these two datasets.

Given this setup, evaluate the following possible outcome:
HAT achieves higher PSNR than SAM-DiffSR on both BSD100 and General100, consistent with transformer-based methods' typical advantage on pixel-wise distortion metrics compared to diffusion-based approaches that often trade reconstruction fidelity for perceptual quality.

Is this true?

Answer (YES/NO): YES